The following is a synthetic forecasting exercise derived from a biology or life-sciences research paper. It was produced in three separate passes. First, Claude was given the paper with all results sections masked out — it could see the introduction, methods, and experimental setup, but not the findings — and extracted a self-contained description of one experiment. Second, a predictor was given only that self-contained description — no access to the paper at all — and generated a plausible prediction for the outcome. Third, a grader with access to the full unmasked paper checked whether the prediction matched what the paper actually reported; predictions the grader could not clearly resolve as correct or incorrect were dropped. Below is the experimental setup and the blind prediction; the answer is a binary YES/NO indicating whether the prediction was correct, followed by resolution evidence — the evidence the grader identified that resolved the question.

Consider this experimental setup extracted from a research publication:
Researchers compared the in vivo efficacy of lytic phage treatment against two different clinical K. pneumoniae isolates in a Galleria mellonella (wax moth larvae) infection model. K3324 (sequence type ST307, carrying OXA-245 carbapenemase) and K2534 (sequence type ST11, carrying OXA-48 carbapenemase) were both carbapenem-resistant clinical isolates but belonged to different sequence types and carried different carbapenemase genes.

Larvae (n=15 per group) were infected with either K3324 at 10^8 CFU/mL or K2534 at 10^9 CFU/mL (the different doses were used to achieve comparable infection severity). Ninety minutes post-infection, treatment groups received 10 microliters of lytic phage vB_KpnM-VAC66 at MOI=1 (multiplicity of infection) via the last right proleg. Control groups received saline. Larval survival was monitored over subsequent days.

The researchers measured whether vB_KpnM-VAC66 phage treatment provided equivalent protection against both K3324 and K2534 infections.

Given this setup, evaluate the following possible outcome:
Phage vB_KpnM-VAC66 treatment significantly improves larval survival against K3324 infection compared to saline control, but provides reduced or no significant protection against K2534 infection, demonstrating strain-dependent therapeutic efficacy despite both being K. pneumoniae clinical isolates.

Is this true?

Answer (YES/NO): NO